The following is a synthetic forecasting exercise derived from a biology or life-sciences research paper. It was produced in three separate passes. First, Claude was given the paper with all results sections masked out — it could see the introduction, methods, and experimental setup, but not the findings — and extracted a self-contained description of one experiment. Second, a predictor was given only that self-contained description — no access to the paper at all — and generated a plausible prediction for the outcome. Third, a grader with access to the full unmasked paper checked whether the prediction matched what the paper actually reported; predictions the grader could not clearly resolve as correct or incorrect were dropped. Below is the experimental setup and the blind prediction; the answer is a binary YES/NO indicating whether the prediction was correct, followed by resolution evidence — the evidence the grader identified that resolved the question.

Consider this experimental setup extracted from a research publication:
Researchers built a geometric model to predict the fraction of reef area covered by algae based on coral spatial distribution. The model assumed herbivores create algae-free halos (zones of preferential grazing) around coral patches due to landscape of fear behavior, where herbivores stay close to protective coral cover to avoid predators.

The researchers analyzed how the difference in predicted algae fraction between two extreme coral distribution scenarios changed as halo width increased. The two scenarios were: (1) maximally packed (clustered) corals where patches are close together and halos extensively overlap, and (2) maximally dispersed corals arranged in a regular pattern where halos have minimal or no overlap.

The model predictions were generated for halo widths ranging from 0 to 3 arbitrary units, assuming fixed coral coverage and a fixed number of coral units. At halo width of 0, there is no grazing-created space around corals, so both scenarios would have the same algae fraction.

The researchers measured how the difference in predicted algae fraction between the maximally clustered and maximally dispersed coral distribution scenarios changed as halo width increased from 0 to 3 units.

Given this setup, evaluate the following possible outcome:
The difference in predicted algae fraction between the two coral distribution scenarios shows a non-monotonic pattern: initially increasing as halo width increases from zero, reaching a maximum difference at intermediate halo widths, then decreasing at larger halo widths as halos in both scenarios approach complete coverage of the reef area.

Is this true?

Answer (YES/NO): NO